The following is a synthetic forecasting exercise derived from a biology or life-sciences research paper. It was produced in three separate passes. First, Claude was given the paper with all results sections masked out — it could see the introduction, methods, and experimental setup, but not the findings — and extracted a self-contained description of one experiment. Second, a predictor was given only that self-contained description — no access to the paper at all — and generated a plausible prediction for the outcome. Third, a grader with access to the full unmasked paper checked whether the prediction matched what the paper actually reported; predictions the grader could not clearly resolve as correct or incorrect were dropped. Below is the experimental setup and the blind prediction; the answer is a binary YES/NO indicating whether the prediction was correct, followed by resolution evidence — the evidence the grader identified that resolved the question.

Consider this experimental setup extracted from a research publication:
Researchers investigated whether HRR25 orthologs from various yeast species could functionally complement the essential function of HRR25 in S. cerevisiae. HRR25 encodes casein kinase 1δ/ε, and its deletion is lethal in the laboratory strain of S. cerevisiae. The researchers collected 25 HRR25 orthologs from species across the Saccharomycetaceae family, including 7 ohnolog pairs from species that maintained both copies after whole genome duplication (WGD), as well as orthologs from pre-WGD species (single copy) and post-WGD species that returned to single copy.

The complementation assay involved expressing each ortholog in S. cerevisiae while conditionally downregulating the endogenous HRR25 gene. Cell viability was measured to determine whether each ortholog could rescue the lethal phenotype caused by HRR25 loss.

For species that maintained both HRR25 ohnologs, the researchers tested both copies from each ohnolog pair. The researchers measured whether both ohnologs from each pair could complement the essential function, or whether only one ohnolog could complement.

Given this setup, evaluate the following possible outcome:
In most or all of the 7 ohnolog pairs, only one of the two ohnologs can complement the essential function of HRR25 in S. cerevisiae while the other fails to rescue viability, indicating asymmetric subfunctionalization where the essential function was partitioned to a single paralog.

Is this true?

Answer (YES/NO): NO